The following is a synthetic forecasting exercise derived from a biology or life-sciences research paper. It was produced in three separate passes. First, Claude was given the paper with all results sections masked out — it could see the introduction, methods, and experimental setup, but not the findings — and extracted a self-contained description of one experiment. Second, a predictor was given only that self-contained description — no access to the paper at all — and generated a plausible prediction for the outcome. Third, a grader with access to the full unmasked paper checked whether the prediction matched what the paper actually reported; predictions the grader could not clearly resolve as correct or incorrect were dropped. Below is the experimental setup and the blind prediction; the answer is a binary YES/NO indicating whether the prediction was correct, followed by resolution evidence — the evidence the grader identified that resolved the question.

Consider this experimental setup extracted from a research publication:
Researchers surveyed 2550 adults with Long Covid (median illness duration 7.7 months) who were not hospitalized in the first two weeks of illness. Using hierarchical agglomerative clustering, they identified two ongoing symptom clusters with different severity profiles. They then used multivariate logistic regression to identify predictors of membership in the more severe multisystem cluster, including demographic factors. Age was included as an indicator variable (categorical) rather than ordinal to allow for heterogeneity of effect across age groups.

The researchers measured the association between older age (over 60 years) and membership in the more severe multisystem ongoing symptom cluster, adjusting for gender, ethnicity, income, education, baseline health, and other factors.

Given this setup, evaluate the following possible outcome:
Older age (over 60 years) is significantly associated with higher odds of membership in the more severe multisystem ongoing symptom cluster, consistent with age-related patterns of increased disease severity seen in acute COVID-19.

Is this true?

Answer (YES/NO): NO